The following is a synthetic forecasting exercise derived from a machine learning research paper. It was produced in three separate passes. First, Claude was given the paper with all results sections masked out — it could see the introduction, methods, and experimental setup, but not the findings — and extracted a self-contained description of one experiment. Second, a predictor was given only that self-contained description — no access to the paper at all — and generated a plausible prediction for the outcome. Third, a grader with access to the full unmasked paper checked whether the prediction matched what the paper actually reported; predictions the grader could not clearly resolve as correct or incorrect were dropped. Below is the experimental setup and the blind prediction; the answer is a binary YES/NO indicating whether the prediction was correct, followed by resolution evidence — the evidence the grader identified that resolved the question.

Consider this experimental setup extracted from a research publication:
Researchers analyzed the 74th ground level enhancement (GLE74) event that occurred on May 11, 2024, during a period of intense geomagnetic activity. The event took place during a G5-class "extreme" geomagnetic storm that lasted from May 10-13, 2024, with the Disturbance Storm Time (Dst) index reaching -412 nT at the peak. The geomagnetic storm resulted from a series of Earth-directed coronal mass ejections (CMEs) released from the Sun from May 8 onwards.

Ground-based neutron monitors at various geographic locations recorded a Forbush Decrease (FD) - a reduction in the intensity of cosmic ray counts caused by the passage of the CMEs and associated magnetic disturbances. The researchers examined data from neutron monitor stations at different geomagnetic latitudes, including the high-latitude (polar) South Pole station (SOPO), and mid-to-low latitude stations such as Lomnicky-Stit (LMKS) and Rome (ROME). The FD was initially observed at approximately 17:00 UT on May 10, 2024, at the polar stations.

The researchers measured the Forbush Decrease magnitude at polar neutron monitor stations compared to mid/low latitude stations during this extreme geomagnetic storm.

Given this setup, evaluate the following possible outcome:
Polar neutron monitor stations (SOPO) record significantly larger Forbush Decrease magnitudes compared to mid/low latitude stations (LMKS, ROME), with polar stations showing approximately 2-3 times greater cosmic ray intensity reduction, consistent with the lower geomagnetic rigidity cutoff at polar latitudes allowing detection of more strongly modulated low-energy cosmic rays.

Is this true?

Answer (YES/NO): NO